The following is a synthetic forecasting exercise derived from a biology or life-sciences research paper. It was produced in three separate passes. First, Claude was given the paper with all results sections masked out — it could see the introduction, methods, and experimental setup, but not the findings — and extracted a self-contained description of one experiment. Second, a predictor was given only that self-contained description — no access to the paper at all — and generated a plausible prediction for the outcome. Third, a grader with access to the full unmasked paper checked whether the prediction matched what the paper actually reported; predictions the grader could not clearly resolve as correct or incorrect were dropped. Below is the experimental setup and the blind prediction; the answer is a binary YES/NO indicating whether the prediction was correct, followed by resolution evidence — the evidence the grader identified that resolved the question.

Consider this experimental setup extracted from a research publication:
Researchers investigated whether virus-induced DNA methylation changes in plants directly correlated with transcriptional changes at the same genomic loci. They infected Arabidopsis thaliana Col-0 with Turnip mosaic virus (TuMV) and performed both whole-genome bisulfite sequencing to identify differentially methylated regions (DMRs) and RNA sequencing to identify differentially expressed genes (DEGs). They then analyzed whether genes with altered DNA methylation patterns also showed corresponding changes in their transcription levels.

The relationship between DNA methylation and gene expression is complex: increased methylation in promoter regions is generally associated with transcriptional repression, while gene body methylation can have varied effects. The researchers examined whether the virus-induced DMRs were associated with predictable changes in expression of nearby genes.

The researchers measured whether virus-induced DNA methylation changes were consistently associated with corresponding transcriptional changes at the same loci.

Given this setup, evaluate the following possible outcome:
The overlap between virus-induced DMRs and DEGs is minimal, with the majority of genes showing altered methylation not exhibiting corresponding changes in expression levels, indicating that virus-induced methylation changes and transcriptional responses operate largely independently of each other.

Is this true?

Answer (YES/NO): YES